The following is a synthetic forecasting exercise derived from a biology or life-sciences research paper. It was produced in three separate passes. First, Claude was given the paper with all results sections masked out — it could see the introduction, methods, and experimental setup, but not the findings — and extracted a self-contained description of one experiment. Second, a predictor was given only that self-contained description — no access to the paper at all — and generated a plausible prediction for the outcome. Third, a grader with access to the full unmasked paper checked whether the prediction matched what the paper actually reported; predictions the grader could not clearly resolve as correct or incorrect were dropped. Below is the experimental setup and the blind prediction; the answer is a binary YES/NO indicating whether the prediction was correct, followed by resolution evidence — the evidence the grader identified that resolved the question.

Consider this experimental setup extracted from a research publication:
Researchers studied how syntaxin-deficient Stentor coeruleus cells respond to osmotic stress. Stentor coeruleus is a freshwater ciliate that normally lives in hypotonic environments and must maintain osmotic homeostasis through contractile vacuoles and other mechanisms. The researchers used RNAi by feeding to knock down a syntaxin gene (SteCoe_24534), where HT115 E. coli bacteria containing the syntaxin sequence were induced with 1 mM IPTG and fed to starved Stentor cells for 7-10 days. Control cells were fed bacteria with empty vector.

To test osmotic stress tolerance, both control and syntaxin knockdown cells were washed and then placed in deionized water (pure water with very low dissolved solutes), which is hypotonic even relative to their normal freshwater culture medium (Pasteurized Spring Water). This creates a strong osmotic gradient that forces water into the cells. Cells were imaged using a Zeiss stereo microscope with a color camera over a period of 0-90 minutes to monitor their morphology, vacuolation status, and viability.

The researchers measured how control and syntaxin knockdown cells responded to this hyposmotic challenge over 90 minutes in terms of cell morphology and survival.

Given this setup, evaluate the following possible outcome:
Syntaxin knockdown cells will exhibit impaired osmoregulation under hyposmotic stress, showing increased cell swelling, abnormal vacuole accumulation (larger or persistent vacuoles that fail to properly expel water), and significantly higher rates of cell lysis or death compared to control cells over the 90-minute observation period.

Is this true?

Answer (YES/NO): YES